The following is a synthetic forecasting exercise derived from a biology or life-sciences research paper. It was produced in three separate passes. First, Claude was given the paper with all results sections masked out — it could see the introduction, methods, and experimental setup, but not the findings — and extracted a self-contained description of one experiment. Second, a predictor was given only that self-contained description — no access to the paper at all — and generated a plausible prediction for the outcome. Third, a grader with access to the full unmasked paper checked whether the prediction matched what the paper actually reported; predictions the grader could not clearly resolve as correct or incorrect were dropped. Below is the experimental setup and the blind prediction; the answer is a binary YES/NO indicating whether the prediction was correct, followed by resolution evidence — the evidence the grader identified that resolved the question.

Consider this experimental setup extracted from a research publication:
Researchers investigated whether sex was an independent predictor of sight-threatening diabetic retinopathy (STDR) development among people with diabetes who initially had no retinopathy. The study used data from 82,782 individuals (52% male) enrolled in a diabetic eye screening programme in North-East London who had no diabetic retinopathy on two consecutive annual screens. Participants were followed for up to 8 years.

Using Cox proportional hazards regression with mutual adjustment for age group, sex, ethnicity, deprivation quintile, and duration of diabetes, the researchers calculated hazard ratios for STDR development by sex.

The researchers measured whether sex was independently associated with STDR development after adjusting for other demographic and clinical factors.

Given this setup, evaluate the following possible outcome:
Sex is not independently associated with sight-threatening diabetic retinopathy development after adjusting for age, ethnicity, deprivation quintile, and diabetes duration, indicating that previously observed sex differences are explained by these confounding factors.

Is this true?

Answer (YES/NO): YES